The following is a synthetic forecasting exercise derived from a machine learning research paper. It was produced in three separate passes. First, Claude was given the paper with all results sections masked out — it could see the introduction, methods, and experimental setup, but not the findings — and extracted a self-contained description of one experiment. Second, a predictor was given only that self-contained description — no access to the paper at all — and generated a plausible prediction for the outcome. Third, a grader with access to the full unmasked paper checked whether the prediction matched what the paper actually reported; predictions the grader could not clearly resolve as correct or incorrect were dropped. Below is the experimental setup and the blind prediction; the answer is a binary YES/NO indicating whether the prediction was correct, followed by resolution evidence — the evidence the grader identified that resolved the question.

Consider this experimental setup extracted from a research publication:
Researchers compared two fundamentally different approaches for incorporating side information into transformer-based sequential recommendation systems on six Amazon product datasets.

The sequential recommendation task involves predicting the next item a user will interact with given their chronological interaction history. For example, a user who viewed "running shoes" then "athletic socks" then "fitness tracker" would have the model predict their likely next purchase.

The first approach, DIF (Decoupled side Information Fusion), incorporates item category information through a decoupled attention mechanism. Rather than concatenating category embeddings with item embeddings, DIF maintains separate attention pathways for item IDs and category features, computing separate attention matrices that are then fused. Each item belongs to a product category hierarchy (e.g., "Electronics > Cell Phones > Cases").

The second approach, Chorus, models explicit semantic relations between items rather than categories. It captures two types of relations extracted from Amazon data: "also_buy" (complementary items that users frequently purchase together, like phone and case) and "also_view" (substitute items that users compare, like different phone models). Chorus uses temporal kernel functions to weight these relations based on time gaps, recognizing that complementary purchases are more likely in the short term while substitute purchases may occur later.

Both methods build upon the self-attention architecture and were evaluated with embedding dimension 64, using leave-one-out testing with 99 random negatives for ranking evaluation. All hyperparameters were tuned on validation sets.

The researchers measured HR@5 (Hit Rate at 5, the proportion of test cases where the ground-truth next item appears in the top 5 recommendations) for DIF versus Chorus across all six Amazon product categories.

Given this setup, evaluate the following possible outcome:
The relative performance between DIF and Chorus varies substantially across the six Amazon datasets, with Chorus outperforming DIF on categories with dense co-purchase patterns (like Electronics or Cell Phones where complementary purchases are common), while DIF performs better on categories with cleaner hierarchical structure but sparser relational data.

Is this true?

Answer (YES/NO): NO